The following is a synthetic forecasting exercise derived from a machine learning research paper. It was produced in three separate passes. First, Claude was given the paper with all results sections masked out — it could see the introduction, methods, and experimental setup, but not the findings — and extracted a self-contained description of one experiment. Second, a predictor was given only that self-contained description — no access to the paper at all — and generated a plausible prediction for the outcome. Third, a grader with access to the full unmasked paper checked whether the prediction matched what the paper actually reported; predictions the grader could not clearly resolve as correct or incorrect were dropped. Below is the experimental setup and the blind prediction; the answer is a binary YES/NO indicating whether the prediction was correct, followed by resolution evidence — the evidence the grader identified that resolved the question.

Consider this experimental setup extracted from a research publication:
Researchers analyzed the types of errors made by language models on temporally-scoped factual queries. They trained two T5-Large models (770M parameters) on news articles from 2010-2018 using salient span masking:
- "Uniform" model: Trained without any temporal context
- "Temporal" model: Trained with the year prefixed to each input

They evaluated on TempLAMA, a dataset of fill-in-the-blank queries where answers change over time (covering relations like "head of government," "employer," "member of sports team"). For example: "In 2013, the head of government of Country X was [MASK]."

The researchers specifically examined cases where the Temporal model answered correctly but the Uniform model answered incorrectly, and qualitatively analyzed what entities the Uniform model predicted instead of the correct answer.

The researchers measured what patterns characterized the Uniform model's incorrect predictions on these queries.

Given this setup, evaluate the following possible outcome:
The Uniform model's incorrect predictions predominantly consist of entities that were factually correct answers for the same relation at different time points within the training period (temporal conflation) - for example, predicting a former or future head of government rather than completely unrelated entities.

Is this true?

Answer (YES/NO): YES